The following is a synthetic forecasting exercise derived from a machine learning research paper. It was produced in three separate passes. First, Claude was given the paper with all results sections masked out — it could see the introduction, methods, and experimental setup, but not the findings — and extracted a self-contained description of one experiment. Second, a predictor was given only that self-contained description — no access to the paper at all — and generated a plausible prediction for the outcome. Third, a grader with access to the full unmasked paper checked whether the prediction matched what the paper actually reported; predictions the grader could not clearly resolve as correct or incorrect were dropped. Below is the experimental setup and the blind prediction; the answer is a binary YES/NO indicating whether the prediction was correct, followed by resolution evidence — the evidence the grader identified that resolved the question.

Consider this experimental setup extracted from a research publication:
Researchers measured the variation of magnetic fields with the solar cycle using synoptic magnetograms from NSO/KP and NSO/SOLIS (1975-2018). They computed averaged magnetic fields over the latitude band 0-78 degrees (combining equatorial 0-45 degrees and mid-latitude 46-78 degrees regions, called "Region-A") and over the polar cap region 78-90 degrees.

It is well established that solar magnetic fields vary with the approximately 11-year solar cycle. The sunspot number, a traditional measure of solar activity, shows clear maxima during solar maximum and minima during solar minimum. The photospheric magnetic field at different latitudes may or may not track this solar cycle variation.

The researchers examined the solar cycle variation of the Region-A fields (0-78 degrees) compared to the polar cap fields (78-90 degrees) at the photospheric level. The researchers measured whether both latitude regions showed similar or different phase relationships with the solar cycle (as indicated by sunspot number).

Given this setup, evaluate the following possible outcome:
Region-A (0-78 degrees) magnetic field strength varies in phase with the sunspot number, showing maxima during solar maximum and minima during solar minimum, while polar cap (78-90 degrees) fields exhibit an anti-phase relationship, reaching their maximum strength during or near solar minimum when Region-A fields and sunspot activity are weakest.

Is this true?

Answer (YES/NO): NO